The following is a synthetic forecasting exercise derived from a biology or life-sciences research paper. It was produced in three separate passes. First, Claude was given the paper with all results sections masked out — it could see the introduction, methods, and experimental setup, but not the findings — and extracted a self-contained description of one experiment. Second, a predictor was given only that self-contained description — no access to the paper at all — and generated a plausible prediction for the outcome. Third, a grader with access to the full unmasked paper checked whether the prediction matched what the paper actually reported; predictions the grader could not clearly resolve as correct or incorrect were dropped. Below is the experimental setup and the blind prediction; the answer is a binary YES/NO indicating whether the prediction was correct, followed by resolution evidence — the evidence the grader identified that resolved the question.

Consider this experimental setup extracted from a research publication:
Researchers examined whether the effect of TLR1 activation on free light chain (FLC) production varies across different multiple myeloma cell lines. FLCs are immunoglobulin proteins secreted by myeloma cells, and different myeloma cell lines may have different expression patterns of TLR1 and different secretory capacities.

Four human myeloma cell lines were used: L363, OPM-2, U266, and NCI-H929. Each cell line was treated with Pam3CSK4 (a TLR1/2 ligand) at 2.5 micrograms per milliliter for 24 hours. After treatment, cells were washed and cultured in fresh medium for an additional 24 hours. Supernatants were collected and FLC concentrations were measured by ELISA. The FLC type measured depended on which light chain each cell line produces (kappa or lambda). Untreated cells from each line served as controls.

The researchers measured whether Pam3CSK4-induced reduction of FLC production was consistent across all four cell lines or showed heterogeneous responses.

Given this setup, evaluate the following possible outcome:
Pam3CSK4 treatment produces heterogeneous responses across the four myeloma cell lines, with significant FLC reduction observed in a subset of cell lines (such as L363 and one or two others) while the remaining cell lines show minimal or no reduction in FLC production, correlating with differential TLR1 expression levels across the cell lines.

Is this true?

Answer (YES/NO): NO